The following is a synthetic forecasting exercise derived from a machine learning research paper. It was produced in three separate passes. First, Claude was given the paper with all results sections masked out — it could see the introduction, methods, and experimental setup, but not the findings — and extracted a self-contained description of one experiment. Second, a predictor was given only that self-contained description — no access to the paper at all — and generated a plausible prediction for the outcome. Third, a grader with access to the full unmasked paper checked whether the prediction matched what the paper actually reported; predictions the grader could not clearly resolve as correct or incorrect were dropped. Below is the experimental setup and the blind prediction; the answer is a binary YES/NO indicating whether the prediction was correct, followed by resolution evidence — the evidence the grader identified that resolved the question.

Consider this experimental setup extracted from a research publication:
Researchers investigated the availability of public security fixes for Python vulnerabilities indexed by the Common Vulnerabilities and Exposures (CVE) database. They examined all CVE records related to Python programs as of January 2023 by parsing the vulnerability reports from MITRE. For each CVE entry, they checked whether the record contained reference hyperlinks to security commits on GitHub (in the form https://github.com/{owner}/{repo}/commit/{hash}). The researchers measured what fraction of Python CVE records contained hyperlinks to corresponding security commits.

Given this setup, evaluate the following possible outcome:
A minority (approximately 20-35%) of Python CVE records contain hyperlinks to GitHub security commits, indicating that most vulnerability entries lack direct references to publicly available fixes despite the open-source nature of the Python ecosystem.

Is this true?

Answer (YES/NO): NO